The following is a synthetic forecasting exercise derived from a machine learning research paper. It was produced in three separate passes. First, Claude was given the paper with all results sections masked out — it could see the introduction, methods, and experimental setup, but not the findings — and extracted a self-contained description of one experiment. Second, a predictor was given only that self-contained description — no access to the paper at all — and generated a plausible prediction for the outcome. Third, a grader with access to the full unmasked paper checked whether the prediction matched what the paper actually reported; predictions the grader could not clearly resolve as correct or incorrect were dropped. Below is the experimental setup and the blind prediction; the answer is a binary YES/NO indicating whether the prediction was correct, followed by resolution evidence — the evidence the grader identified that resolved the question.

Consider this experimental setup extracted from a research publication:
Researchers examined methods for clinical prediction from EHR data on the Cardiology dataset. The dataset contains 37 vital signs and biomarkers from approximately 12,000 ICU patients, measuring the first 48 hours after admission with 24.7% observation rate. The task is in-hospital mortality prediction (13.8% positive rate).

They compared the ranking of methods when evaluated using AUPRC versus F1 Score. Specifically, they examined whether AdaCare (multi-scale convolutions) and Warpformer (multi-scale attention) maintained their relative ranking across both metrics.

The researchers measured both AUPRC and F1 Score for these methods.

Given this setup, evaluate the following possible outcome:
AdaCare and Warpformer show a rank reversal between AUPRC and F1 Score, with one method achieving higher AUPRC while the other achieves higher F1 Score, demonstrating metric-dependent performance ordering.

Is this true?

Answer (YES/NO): NO